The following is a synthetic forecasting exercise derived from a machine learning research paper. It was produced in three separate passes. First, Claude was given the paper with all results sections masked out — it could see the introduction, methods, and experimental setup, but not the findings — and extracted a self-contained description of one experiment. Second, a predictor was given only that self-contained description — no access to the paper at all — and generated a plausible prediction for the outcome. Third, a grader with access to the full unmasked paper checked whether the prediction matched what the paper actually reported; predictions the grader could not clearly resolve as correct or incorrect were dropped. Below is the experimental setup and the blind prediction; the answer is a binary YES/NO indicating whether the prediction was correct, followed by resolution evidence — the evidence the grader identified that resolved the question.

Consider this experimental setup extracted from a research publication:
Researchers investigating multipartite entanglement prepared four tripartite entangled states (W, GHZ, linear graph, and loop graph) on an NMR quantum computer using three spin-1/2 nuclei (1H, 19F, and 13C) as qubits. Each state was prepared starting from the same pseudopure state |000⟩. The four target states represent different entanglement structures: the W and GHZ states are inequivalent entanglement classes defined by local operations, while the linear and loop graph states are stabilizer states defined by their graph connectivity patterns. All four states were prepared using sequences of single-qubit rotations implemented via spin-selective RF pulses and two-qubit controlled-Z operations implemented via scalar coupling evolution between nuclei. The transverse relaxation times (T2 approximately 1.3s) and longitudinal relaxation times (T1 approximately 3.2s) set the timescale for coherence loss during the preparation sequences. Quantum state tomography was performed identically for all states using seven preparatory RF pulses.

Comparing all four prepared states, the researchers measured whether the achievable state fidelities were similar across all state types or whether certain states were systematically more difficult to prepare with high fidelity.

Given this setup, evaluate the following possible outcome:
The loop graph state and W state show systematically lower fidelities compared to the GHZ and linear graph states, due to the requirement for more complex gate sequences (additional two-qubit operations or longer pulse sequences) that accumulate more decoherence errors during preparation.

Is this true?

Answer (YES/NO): NO